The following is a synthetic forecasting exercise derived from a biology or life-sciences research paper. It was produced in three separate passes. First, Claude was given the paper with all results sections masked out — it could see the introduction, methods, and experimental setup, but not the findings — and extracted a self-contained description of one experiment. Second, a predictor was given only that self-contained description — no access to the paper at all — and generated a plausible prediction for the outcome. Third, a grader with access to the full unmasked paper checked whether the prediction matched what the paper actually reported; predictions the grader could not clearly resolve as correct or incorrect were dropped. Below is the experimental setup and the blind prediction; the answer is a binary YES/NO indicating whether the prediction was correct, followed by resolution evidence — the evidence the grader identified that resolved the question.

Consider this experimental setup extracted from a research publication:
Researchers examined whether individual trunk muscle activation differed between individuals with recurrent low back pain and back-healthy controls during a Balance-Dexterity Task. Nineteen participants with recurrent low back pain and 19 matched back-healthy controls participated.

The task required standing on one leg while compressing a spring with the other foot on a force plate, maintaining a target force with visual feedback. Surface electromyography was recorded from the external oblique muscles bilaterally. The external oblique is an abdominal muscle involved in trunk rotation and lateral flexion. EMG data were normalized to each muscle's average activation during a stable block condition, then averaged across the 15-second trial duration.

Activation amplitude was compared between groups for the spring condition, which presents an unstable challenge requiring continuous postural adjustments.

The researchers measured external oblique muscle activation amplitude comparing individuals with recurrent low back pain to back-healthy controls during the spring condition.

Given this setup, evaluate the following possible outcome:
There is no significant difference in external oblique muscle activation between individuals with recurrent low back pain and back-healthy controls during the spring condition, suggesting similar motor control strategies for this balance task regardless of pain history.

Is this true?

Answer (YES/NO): YES